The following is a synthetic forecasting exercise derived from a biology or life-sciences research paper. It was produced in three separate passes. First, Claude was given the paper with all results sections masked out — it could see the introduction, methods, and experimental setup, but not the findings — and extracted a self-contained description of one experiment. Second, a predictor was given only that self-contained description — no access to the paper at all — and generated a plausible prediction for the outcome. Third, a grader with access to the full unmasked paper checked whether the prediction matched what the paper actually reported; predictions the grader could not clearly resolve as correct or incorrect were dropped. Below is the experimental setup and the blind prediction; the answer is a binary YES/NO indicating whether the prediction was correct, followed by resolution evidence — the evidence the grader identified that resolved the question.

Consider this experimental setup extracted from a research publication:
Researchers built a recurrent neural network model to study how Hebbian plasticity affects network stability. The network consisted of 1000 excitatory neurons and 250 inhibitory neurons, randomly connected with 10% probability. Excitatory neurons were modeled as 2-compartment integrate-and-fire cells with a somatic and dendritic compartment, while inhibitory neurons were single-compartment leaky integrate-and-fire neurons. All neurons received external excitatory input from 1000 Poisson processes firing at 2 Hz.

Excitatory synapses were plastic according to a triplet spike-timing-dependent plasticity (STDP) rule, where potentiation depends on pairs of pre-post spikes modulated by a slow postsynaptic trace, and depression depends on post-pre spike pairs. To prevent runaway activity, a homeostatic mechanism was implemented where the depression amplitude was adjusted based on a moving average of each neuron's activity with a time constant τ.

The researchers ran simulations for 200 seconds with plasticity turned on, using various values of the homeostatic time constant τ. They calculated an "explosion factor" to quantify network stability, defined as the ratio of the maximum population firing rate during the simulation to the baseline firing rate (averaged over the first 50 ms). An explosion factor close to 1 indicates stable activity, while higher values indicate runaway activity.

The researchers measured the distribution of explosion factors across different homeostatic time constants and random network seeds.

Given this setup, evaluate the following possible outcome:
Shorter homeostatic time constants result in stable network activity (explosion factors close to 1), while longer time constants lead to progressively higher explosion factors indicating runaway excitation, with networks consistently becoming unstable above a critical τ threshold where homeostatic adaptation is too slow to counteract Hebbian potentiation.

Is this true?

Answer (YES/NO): YES